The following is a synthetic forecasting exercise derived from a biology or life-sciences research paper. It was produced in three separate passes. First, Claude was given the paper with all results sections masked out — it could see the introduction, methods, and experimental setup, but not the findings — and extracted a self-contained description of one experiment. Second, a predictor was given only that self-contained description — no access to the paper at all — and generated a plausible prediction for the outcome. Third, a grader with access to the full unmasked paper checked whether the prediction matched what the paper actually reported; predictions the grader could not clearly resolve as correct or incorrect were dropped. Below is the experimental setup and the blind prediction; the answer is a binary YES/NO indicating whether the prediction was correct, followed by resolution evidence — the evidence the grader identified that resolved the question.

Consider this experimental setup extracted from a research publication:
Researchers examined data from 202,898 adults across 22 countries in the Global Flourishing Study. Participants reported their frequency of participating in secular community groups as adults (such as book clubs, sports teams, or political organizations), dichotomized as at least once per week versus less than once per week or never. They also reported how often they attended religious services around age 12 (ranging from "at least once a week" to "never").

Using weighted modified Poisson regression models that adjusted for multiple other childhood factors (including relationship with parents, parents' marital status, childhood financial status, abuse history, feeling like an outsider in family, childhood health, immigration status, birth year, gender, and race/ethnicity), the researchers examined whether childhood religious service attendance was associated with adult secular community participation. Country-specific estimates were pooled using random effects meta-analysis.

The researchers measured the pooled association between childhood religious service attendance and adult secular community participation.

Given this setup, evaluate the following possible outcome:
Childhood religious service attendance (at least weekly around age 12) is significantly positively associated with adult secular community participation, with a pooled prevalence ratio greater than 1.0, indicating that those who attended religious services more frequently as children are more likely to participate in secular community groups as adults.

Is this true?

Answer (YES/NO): YES